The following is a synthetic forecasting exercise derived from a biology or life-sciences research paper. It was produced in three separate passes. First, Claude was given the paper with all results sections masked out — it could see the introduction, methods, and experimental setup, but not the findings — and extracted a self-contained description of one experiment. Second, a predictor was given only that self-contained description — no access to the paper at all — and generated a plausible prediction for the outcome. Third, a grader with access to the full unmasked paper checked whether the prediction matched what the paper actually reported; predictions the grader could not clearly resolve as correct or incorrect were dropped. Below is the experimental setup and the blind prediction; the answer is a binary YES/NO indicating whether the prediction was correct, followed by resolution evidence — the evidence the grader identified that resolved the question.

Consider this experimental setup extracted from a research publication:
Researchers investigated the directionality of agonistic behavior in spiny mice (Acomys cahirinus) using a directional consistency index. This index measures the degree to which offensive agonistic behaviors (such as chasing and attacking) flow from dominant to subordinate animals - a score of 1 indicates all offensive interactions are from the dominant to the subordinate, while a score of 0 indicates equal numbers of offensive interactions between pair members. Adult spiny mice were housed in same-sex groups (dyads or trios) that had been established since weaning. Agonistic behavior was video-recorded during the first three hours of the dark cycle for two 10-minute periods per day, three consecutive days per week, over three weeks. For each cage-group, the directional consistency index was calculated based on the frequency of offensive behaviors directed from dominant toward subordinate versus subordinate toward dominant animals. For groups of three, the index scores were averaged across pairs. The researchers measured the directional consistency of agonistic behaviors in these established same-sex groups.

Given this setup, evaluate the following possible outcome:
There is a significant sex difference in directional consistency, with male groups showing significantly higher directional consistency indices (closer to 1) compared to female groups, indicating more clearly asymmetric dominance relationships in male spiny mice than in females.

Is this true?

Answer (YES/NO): NO